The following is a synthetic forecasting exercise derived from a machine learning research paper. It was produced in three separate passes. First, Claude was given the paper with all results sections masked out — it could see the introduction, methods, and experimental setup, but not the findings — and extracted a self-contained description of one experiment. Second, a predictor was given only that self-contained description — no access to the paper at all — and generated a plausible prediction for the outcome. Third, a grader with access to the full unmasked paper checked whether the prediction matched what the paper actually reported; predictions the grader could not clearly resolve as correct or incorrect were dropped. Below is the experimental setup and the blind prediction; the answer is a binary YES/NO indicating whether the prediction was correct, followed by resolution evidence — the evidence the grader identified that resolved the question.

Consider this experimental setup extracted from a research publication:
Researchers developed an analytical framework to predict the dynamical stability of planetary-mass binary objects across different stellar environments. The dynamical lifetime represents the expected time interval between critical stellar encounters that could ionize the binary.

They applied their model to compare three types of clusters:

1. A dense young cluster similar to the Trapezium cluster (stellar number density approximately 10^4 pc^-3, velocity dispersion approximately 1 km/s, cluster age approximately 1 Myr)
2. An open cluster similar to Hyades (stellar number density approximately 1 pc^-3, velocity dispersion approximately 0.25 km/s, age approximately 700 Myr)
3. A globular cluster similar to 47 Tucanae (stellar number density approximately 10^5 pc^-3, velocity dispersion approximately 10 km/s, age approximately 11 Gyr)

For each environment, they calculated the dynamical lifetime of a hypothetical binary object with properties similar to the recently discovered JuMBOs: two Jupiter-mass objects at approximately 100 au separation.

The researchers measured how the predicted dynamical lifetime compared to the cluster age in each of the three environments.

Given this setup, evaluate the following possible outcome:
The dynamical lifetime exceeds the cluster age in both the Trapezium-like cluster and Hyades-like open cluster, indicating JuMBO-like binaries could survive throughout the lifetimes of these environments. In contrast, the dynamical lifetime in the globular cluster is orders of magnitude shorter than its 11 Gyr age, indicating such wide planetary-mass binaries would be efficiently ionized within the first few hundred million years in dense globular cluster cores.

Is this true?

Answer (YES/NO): NO